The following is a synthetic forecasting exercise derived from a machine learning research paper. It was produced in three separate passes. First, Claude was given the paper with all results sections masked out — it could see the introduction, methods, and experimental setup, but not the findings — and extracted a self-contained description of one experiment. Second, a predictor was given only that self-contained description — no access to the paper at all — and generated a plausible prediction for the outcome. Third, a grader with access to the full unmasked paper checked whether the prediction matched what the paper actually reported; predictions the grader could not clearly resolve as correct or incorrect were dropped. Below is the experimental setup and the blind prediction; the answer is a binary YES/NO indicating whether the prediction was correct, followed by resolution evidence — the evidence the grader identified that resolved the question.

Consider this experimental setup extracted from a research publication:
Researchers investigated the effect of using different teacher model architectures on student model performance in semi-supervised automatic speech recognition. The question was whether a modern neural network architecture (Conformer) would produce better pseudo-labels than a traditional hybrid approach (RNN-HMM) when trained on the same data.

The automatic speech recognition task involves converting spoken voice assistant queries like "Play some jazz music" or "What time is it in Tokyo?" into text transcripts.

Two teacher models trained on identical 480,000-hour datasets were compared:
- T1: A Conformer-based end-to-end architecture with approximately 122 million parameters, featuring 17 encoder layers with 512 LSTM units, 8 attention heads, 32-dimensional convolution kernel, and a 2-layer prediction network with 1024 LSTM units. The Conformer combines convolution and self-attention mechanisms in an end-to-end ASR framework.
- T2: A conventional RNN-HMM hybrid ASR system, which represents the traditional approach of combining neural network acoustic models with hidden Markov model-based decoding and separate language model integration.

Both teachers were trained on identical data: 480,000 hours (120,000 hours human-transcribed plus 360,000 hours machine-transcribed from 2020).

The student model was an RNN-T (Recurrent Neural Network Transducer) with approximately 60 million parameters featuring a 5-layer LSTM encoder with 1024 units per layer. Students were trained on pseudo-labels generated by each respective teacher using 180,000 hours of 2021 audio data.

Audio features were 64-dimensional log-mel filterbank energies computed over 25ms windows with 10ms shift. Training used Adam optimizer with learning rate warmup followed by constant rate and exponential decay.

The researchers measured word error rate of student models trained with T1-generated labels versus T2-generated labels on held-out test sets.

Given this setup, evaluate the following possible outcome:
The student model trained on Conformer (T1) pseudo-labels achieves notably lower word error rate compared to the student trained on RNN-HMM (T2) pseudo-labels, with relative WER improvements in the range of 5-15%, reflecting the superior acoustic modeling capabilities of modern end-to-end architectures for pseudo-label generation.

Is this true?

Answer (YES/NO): YES